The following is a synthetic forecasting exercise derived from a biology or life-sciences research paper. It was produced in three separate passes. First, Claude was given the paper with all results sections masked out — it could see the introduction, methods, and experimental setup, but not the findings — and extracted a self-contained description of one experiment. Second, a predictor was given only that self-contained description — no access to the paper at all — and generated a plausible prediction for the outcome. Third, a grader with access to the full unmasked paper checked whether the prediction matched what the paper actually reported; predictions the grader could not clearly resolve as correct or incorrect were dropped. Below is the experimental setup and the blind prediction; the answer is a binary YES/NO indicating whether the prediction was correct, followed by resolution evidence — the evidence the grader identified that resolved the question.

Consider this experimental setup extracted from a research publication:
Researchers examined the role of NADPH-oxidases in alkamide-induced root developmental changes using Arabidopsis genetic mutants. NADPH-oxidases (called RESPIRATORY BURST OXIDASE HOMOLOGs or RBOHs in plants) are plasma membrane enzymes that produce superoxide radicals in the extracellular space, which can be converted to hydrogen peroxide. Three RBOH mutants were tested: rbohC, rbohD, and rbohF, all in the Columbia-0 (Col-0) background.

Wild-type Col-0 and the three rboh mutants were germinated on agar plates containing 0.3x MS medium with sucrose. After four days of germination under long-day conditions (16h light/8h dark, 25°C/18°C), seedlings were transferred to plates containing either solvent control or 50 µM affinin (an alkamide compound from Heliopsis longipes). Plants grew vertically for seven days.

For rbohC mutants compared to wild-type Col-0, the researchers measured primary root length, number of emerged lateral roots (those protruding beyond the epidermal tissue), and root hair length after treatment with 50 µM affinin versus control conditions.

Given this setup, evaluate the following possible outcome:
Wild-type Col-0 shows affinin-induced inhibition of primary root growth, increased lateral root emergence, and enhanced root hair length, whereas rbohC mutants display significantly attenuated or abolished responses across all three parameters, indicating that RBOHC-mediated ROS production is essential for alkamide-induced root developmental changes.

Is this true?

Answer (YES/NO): NO